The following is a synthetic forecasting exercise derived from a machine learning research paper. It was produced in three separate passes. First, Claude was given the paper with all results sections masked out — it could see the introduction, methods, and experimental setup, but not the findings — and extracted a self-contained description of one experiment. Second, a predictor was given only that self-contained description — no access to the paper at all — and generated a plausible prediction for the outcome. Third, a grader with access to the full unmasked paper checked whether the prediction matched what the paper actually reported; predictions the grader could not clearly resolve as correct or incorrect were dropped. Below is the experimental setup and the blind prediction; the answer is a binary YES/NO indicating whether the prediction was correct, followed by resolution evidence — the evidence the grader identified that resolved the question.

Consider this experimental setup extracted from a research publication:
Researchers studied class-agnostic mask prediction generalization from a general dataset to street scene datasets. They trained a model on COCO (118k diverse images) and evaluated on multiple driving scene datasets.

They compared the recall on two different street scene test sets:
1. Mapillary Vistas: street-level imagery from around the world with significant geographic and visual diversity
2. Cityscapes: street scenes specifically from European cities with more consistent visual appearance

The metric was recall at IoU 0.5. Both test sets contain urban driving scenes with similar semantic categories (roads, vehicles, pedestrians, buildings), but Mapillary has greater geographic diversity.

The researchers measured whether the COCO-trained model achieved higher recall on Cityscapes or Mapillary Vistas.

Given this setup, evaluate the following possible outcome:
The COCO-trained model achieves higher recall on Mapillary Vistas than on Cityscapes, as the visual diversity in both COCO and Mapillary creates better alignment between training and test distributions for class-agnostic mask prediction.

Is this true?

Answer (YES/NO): NO